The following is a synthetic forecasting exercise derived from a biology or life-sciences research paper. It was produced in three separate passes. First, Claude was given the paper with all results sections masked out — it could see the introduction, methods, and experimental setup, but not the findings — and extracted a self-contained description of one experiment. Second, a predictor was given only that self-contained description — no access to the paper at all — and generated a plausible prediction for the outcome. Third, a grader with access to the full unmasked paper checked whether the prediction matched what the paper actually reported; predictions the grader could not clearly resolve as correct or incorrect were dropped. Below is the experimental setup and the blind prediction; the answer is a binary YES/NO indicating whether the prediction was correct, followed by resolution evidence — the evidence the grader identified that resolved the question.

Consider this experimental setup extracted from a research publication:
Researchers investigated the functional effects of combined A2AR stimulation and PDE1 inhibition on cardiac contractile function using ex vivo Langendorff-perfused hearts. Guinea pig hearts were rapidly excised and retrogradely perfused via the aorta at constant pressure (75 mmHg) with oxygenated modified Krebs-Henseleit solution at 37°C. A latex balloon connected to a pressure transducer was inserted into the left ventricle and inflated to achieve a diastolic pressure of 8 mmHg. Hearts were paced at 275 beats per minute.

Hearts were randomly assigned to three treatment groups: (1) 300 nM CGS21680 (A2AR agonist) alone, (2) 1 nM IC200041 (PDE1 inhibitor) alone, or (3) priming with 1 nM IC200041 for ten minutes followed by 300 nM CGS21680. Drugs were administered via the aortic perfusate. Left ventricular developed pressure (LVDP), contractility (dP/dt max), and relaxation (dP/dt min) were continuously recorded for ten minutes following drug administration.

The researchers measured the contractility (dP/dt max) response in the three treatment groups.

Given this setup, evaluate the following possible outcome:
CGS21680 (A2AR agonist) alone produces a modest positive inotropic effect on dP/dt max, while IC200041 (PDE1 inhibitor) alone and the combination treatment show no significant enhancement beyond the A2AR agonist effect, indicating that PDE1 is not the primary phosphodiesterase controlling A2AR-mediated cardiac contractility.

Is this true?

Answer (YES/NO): NO